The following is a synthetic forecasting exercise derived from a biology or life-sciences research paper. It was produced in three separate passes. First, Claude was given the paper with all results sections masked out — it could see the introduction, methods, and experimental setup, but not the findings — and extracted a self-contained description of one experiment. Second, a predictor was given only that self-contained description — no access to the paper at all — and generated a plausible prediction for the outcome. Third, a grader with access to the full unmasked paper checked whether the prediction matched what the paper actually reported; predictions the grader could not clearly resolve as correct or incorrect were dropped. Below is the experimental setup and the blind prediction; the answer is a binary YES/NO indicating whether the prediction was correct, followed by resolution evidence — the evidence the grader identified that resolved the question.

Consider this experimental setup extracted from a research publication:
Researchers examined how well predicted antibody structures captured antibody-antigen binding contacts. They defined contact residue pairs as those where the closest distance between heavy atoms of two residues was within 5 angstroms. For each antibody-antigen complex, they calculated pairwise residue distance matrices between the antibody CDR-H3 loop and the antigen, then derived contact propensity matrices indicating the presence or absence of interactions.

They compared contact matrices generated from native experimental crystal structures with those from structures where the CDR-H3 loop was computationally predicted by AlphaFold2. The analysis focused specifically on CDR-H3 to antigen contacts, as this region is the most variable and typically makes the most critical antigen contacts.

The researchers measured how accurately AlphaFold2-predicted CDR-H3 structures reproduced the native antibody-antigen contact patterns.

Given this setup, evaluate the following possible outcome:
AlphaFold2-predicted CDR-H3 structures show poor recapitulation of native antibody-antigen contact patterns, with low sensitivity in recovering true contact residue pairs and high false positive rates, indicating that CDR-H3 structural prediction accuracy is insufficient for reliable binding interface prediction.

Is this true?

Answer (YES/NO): NO